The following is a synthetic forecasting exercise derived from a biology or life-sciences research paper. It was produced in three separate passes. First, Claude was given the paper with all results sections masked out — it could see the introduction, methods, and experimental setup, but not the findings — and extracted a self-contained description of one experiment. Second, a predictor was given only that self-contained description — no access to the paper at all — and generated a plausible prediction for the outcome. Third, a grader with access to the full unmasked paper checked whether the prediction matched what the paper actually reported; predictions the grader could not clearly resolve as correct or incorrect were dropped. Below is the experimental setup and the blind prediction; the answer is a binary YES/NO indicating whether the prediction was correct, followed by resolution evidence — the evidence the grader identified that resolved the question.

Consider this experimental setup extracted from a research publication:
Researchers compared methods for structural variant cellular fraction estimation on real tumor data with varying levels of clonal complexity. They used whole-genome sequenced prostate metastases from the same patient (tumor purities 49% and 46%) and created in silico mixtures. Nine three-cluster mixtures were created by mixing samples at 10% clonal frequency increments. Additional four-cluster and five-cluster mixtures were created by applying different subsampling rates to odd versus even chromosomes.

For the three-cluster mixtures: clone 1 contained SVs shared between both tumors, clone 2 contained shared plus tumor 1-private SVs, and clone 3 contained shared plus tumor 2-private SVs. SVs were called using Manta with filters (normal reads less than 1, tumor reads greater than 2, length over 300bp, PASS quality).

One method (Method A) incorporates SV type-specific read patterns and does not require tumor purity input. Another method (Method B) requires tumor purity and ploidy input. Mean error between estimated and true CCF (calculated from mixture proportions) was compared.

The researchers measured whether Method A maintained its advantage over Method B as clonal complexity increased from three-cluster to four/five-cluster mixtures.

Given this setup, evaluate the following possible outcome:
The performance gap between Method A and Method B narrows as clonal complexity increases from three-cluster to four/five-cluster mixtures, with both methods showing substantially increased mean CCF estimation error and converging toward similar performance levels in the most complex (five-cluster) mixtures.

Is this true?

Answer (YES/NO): NO